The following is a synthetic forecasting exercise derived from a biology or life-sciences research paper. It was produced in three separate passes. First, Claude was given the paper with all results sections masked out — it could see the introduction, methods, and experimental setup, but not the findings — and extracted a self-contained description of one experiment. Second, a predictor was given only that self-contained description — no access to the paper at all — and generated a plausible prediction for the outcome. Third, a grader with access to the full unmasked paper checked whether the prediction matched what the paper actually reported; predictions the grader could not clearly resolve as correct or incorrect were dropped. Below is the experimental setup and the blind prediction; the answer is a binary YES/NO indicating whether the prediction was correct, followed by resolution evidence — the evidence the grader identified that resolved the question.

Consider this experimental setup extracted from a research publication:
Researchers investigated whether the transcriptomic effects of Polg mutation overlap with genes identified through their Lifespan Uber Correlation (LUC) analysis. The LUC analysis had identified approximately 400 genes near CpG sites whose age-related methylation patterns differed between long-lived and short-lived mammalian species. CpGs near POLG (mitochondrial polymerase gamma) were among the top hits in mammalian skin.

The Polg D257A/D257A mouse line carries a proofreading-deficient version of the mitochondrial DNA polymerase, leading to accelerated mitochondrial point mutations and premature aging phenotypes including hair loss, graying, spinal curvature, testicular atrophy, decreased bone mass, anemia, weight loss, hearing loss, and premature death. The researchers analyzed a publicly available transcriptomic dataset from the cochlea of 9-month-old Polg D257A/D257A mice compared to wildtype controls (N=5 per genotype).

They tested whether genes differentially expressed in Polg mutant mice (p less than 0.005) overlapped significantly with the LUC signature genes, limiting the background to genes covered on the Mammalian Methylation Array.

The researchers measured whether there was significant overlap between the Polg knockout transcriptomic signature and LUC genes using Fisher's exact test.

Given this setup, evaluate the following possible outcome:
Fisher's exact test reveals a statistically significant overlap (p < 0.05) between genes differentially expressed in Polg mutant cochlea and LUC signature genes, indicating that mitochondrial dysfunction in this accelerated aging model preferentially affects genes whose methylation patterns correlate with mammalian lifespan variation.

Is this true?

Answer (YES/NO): NO